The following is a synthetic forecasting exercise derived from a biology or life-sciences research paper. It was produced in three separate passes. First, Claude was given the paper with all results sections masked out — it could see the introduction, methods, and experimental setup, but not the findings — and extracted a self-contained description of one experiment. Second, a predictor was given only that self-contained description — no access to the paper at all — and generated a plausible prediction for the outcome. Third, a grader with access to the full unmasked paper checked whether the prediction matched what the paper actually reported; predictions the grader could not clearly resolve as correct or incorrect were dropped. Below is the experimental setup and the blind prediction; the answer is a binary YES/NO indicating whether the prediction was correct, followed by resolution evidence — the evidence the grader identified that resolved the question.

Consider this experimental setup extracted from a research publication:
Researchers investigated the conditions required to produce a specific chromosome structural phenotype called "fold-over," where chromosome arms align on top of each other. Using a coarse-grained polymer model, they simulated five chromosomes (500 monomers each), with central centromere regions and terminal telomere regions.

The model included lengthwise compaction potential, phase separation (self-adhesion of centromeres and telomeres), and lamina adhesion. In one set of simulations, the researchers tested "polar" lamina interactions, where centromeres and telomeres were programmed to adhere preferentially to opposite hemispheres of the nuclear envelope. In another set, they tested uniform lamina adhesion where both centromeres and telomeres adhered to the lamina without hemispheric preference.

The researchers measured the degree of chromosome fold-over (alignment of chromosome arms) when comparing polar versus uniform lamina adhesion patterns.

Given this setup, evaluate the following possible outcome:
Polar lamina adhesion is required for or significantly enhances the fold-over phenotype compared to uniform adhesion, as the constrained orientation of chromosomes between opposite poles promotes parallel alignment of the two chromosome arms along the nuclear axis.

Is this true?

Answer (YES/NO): YES